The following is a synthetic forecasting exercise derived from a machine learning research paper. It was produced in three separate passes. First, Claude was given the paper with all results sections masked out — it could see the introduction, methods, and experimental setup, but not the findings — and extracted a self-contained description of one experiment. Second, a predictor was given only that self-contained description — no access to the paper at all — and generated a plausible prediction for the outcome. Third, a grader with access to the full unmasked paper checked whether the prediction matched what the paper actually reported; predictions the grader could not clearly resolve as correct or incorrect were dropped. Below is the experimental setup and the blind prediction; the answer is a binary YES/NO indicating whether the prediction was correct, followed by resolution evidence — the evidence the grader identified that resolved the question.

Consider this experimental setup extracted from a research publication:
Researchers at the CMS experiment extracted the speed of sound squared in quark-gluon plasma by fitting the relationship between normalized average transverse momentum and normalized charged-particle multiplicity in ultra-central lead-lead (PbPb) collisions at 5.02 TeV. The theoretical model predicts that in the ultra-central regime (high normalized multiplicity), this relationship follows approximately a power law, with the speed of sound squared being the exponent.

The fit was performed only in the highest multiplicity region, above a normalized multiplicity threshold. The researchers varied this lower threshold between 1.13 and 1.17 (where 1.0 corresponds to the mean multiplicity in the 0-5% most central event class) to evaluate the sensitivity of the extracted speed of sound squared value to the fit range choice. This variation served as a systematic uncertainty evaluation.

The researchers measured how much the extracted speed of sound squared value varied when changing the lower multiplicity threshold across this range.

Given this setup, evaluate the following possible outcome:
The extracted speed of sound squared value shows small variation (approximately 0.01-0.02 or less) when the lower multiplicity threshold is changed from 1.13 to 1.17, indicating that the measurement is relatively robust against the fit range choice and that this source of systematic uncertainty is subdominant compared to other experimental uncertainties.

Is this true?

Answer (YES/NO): YES